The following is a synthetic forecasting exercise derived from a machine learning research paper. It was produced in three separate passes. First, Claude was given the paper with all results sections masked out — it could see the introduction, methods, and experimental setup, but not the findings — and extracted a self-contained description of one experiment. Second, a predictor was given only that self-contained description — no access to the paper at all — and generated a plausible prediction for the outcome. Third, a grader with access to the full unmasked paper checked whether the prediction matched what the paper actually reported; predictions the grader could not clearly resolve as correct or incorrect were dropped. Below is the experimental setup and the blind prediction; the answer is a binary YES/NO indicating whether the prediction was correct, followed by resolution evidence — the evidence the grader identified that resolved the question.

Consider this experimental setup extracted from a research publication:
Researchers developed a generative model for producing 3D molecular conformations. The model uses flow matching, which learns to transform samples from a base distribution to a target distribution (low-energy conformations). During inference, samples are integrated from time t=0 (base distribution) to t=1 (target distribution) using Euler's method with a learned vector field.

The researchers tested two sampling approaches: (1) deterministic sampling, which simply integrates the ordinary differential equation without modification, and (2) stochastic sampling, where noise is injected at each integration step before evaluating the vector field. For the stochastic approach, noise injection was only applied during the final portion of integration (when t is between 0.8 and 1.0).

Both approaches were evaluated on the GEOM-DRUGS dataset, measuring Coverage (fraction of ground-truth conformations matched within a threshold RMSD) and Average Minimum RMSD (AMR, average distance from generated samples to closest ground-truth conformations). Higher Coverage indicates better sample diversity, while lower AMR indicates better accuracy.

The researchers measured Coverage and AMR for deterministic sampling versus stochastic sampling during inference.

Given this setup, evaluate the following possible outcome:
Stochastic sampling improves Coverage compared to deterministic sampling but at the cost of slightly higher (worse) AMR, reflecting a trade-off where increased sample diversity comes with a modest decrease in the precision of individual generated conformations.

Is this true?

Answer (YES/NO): NO